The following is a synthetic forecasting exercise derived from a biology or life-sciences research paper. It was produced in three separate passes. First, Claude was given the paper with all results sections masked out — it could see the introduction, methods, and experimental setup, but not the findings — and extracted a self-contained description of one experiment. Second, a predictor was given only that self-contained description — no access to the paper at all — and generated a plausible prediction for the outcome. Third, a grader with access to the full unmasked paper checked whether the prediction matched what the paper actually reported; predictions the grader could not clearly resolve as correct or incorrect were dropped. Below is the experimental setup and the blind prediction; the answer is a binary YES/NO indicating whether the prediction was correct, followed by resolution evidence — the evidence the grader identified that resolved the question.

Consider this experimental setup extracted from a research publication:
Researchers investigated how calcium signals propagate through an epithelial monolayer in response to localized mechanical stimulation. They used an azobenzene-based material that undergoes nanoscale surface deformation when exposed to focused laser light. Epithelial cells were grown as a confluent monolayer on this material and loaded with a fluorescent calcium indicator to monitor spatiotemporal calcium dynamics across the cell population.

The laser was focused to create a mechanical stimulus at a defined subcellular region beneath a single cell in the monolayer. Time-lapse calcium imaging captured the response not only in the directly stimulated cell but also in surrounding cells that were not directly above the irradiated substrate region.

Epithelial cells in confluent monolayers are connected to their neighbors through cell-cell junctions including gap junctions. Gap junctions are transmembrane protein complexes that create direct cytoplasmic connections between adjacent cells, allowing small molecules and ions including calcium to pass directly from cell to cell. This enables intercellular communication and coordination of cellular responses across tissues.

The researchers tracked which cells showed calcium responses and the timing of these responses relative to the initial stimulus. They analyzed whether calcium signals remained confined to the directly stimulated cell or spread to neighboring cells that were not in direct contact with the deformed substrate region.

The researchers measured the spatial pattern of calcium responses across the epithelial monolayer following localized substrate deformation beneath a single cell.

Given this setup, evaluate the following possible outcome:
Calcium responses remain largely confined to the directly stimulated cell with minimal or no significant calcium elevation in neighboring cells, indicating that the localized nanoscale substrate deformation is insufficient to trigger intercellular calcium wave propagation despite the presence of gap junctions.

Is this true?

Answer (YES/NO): NO